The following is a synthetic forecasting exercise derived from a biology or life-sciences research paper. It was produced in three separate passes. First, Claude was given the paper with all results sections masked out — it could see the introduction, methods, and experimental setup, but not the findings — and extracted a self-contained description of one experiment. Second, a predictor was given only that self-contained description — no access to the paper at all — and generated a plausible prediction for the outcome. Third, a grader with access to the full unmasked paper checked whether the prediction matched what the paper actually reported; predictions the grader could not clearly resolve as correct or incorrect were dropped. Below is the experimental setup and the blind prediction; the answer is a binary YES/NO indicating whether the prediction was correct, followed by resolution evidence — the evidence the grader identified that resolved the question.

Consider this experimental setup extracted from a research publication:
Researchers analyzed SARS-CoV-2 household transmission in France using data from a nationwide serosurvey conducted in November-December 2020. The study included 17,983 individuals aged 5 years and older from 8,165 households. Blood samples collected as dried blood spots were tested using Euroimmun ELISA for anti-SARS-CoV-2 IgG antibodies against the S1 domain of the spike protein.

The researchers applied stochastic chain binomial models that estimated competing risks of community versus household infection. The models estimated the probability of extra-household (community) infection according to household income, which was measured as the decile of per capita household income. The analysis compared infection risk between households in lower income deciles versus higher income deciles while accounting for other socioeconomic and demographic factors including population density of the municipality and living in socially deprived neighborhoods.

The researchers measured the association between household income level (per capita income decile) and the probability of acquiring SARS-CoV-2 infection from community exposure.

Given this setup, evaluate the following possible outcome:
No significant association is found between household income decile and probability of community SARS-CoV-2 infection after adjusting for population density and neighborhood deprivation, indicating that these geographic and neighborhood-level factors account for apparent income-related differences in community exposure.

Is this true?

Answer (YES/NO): NO